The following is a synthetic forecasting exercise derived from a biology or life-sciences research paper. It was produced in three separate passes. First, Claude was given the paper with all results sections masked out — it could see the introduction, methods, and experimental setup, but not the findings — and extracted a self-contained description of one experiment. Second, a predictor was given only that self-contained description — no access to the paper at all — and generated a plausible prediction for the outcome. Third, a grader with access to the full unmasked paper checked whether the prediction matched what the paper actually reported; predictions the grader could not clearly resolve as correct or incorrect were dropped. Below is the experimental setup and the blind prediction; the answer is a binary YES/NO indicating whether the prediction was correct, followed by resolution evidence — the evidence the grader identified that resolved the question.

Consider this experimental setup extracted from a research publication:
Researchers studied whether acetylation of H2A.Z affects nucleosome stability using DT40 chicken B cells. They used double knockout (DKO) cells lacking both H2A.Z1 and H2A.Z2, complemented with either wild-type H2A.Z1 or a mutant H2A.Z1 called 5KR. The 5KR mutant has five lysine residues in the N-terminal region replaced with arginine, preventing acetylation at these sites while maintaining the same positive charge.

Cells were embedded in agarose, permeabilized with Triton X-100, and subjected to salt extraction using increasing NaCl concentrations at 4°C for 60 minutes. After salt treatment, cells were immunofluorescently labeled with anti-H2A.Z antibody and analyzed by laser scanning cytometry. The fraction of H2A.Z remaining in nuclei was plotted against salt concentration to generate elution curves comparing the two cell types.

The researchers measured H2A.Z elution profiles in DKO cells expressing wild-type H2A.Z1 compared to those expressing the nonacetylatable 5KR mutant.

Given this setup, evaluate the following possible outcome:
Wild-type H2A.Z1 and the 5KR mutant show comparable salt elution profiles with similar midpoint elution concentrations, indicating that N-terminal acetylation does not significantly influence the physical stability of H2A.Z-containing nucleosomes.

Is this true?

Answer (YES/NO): YES